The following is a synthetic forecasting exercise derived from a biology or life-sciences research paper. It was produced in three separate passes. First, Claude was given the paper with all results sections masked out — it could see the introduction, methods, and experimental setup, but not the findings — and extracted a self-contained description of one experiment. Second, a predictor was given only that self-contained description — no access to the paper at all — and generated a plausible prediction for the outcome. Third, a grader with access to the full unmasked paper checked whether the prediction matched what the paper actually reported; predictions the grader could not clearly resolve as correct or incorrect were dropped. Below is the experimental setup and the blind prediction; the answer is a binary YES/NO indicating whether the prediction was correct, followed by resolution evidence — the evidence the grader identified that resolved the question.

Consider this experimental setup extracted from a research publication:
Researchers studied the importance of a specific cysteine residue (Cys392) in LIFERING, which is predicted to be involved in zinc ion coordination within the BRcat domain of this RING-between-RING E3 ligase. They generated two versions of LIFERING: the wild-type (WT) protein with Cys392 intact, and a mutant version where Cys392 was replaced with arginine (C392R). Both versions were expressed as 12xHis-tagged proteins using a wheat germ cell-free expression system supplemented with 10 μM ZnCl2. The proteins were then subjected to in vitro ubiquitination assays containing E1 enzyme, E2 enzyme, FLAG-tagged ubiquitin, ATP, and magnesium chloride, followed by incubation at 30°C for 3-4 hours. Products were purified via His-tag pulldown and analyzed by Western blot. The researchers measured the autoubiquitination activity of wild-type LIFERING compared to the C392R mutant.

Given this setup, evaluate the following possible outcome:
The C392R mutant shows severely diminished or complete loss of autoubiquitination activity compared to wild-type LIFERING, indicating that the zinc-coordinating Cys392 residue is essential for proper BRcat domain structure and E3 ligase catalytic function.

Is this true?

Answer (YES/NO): YES